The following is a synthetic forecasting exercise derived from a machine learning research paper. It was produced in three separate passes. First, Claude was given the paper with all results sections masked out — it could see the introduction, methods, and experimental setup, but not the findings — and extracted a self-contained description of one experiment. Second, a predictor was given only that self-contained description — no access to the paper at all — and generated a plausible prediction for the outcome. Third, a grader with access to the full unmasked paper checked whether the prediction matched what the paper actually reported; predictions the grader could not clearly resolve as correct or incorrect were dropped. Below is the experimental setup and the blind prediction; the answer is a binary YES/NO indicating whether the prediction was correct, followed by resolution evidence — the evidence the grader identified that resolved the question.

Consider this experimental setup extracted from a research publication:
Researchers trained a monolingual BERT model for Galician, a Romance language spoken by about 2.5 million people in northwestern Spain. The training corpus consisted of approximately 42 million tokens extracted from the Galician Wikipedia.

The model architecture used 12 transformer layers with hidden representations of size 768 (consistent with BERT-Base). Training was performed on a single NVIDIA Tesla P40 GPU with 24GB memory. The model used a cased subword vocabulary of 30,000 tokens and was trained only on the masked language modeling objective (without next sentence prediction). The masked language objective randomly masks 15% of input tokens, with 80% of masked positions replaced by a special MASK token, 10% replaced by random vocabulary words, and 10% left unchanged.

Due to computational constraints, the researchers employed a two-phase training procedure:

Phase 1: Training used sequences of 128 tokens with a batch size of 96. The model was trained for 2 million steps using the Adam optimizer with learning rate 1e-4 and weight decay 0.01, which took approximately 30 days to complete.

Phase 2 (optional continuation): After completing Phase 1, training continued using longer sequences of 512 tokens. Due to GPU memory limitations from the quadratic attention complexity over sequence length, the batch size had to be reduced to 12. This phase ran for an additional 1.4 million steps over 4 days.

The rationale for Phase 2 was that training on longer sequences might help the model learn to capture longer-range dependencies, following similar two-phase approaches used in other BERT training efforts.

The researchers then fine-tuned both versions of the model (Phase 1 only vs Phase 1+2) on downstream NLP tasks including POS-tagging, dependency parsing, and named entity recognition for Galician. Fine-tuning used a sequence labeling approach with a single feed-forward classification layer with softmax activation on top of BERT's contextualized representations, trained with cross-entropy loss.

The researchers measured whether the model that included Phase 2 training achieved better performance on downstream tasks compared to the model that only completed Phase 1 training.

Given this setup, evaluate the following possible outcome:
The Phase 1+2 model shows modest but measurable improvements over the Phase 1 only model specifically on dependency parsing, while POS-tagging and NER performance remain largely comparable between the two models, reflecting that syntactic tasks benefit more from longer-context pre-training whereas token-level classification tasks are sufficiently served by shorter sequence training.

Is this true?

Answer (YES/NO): NO